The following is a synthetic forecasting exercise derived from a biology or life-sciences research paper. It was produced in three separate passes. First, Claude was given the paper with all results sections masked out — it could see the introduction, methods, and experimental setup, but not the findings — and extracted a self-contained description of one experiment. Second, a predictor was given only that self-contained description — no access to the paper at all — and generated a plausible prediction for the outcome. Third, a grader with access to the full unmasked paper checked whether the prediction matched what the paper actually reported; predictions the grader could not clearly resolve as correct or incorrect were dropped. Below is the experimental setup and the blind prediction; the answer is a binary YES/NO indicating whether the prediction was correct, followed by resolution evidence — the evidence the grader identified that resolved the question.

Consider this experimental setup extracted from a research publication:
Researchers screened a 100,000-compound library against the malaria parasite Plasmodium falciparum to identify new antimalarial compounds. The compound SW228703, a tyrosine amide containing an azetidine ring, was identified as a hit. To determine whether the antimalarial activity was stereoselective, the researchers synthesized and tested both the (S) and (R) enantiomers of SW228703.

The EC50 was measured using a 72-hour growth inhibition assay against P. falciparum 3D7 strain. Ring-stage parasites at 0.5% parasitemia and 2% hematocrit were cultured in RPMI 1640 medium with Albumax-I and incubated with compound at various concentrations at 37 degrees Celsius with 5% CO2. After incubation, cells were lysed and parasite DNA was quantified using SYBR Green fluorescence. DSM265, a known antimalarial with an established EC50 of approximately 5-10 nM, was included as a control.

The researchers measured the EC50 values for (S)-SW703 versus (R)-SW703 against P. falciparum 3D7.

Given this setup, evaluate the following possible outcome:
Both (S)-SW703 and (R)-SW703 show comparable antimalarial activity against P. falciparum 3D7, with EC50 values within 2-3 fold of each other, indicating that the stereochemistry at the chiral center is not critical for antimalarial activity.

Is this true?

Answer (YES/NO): NO